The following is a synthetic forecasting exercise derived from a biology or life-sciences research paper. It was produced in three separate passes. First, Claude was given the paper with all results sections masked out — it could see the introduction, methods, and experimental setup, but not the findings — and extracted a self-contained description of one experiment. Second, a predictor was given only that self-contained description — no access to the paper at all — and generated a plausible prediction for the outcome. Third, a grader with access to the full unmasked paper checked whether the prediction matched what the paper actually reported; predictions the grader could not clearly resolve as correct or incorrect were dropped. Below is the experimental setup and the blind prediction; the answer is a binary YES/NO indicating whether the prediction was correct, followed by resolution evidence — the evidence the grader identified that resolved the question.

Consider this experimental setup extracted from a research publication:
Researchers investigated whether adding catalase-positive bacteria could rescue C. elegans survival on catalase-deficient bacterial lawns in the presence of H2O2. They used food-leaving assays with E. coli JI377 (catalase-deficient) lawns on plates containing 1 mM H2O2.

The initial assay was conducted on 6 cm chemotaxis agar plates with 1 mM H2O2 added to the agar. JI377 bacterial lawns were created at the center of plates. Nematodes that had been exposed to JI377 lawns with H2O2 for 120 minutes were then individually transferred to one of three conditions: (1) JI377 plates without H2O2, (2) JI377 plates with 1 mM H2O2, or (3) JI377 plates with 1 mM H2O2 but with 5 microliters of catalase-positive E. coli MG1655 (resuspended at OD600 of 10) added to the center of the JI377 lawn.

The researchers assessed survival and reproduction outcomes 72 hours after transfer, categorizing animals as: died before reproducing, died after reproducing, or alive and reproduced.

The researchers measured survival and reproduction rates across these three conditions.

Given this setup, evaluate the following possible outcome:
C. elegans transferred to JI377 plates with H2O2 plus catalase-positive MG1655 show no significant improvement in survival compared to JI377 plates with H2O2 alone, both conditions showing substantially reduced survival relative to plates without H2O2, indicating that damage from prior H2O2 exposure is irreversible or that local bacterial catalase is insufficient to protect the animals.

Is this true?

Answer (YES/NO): NO